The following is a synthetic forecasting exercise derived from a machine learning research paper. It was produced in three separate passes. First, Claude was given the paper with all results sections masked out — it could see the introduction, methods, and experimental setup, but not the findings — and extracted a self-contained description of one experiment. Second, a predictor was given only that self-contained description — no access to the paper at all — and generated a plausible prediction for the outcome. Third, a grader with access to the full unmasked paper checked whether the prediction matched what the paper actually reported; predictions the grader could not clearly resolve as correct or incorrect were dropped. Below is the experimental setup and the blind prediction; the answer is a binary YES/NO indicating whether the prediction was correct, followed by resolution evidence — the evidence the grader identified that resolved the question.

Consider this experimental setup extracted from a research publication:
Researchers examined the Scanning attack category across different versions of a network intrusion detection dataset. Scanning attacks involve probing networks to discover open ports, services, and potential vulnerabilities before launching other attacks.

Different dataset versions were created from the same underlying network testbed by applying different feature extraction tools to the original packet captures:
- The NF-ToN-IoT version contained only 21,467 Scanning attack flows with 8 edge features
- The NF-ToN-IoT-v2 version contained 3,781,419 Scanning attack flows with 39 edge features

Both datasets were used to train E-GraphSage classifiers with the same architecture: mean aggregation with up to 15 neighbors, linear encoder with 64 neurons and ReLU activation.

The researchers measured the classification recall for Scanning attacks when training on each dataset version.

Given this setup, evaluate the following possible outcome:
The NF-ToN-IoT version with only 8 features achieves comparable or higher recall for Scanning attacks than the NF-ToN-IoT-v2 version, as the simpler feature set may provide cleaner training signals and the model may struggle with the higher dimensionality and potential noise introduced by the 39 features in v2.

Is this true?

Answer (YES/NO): NO